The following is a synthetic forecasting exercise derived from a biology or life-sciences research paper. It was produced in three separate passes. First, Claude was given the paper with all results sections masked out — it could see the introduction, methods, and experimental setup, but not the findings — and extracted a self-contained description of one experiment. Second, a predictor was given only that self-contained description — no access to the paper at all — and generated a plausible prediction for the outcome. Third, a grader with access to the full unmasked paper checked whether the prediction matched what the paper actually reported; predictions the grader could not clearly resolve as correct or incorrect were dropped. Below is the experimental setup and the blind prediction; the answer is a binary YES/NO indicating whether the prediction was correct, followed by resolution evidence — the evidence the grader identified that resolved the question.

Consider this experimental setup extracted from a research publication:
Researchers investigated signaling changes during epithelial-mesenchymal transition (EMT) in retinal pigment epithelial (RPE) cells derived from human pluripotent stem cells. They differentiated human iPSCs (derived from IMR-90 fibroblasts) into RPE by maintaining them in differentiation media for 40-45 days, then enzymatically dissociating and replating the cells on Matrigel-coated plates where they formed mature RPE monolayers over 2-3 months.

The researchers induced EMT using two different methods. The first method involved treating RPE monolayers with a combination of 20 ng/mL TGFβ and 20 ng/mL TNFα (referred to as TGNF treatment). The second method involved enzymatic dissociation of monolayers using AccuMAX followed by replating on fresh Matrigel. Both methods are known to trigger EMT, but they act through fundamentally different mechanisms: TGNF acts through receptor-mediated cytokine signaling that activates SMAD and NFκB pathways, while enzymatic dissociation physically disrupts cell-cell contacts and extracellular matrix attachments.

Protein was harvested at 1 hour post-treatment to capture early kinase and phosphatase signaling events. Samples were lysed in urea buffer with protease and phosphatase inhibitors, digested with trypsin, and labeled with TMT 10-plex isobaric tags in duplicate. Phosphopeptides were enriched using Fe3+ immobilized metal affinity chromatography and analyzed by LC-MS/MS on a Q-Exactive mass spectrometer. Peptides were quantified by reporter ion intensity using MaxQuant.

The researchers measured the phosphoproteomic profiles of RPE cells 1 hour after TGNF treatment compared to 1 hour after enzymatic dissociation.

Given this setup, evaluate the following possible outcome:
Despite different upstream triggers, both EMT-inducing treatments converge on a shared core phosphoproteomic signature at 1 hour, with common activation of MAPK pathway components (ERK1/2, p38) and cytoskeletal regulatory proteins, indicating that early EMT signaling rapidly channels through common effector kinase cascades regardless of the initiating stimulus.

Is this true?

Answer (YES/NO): YES